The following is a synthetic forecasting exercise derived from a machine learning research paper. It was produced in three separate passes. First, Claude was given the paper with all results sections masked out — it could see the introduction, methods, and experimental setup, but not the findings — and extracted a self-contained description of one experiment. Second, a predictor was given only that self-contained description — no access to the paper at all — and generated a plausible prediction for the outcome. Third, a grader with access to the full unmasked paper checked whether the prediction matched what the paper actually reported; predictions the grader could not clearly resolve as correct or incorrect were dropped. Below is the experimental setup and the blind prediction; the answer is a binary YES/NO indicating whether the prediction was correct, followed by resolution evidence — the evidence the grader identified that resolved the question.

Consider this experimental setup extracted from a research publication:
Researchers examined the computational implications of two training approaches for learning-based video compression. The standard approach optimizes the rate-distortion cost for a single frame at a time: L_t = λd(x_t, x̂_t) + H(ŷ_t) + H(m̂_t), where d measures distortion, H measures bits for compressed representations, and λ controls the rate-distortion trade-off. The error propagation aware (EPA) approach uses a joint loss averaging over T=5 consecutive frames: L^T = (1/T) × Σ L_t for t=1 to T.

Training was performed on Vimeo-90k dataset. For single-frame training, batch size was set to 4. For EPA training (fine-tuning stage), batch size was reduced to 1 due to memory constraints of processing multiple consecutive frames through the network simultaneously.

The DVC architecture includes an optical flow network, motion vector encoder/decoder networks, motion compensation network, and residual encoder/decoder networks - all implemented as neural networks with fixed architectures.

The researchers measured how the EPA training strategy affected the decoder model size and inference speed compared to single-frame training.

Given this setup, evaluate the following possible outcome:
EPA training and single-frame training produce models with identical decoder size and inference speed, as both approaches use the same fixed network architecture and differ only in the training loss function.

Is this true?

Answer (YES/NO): YES